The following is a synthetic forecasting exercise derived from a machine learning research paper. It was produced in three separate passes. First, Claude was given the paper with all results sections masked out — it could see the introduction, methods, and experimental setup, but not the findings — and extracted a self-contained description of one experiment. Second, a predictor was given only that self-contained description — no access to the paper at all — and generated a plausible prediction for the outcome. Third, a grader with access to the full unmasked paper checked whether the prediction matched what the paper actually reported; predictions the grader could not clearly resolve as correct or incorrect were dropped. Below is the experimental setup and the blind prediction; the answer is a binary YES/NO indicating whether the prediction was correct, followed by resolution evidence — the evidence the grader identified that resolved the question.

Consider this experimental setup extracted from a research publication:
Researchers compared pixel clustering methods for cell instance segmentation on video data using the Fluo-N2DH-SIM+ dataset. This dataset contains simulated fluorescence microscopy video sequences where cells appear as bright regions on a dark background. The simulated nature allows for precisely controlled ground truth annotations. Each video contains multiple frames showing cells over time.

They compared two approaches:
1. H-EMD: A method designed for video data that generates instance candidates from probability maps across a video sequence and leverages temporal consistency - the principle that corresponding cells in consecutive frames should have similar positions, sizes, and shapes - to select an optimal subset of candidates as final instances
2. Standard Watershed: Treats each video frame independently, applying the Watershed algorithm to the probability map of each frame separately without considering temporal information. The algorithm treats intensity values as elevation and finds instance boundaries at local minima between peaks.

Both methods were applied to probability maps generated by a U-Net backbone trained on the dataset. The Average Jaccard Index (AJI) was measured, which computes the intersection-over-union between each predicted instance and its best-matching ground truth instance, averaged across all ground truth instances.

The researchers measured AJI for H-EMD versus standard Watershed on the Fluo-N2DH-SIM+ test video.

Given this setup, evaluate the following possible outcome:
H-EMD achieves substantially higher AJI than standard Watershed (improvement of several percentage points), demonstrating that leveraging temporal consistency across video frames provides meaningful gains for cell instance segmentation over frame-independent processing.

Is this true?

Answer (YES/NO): NO